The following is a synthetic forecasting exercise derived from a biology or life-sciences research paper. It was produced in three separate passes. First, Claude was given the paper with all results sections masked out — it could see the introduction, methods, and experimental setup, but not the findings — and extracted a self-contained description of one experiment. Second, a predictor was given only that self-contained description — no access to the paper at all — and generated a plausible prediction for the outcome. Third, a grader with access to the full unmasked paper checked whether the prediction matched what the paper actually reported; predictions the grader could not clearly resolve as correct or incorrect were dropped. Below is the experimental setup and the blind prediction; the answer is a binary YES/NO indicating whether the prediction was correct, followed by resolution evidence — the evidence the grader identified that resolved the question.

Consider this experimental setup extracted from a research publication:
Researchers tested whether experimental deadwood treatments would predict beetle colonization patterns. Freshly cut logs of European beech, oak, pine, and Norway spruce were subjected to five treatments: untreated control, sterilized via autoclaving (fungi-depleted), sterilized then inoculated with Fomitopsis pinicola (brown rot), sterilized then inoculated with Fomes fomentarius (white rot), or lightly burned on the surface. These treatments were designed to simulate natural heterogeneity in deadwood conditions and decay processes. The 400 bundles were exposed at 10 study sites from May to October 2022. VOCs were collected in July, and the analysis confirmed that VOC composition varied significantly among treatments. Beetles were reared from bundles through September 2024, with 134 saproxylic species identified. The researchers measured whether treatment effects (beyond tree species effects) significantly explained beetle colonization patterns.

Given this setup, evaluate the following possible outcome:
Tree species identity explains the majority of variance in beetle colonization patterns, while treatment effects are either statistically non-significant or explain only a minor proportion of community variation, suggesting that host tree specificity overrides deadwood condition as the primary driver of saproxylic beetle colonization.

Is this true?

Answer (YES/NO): YES